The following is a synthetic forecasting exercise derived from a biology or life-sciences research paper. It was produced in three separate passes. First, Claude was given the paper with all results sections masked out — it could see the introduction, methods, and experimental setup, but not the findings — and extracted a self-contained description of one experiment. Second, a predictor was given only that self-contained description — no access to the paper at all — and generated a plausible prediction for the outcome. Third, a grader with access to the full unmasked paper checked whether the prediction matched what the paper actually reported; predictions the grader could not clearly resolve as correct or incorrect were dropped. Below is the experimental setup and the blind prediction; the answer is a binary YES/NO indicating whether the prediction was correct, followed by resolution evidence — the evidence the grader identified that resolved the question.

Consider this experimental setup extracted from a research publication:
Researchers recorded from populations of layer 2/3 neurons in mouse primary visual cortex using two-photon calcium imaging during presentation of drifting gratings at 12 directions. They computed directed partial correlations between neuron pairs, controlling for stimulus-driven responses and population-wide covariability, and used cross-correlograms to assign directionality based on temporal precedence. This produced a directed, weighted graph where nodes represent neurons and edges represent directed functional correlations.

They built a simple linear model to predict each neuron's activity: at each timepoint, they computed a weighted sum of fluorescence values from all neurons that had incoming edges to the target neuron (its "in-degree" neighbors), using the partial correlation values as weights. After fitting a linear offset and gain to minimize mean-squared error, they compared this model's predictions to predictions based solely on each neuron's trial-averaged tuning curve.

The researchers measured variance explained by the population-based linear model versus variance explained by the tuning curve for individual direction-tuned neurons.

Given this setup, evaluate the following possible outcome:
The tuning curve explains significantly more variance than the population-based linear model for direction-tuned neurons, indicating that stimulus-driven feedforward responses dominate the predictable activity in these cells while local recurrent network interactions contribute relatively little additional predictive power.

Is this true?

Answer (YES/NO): NO